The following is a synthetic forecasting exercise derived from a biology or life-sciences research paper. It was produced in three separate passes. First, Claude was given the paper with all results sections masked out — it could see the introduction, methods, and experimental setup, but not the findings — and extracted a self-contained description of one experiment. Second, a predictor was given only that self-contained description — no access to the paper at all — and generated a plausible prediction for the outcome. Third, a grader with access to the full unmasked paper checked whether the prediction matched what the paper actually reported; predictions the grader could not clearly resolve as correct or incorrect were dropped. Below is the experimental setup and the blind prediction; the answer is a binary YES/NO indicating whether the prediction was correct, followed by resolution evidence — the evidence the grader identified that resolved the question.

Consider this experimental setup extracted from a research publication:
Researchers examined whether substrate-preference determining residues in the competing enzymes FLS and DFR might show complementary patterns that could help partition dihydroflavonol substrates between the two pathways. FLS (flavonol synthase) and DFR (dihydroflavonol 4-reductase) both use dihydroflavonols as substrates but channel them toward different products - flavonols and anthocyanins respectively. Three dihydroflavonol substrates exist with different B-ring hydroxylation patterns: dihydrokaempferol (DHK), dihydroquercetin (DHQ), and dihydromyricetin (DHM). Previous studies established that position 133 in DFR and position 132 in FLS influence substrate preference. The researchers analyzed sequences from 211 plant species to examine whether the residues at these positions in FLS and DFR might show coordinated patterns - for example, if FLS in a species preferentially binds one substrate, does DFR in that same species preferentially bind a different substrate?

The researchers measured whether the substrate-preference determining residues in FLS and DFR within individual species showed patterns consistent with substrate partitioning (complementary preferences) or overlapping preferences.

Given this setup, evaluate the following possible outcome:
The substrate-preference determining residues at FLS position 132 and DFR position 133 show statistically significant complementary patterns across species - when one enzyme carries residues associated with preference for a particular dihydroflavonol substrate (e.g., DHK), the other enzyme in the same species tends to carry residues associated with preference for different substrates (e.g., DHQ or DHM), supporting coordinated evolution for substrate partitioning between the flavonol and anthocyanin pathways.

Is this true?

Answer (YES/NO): NO